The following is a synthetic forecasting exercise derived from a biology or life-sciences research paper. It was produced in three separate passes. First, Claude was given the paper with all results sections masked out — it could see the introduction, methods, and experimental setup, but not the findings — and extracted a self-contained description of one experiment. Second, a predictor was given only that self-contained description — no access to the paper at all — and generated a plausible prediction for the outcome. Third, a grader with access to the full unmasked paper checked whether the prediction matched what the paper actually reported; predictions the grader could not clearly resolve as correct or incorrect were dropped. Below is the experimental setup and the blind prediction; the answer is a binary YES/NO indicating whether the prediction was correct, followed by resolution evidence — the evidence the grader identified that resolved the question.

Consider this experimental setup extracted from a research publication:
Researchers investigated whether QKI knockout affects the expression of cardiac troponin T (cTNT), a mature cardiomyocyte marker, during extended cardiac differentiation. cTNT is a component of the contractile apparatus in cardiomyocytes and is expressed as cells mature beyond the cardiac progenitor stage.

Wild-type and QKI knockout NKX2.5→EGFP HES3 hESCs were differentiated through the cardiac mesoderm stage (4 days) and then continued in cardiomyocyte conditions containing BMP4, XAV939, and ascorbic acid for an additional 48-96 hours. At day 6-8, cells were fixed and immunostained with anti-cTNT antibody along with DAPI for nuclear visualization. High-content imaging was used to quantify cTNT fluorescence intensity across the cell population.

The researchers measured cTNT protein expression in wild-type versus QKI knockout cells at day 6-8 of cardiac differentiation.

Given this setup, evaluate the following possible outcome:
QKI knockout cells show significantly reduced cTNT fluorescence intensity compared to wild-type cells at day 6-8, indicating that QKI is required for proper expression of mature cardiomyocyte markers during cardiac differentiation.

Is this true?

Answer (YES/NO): YES